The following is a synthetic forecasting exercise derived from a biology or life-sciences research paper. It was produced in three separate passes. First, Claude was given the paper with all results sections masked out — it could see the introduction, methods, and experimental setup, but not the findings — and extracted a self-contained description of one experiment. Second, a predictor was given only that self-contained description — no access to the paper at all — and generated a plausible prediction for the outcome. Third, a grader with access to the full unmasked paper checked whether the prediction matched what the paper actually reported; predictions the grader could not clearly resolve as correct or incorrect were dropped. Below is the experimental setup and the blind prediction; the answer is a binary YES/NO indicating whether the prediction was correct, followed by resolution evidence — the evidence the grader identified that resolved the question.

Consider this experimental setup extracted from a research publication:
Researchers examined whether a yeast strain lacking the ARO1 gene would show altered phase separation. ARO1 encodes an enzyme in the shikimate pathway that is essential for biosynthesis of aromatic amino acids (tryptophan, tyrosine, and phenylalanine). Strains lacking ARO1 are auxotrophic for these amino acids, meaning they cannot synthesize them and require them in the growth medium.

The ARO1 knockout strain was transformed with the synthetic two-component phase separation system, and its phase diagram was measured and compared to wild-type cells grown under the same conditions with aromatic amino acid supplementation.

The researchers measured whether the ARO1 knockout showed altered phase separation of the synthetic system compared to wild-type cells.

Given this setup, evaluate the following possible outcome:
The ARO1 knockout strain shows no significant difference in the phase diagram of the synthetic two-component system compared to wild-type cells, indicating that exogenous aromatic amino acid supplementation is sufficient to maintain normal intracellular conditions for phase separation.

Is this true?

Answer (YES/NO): NO